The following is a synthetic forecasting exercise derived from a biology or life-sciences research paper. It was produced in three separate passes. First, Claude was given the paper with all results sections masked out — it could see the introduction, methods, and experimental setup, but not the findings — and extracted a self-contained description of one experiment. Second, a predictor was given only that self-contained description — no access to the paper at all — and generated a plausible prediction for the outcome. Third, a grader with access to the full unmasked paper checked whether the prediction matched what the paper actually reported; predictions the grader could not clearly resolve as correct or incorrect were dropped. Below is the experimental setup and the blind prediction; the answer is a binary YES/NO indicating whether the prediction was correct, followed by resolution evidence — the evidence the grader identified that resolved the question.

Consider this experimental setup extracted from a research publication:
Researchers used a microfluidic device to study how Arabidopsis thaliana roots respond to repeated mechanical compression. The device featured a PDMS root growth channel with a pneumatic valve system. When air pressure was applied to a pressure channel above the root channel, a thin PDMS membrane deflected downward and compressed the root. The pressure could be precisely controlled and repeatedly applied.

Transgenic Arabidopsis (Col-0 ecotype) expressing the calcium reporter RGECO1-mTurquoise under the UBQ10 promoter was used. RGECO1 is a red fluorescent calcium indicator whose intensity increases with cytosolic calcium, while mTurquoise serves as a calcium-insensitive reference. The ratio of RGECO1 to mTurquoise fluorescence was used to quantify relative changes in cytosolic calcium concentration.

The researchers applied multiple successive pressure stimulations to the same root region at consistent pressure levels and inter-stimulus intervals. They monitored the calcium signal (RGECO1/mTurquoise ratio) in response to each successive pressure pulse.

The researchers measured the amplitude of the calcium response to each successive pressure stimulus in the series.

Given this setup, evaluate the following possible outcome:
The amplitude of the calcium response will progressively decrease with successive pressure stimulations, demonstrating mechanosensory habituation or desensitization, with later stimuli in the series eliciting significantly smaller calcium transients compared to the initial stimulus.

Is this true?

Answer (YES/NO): YES